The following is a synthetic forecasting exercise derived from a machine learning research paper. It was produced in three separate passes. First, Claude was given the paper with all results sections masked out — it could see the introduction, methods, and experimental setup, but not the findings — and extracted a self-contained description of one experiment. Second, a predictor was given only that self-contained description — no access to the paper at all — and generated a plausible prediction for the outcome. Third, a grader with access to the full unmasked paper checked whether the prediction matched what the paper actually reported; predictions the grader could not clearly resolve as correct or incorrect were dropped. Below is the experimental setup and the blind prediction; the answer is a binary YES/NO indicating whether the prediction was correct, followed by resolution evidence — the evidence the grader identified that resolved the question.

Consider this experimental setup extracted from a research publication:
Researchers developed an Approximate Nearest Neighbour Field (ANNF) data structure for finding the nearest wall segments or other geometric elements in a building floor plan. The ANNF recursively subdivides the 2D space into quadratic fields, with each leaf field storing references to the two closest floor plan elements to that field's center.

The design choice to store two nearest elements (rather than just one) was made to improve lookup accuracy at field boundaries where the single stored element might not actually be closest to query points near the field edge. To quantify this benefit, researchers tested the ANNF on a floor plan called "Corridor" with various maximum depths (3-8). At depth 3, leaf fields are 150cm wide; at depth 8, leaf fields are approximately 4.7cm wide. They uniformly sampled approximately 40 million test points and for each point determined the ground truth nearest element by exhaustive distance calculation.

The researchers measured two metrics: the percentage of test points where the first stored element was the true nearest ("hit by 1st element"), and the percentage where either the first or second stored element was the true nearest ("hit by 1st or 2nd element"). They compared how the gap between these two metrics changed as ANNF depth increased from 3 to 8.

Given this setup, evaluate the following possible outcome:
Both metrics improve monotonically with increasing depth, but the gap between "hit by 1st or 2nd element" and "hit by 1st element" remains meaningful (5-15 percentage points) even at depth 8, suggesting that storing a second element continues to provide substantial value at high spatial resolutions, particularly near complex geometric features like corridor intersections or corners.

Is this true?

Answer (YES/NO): NO